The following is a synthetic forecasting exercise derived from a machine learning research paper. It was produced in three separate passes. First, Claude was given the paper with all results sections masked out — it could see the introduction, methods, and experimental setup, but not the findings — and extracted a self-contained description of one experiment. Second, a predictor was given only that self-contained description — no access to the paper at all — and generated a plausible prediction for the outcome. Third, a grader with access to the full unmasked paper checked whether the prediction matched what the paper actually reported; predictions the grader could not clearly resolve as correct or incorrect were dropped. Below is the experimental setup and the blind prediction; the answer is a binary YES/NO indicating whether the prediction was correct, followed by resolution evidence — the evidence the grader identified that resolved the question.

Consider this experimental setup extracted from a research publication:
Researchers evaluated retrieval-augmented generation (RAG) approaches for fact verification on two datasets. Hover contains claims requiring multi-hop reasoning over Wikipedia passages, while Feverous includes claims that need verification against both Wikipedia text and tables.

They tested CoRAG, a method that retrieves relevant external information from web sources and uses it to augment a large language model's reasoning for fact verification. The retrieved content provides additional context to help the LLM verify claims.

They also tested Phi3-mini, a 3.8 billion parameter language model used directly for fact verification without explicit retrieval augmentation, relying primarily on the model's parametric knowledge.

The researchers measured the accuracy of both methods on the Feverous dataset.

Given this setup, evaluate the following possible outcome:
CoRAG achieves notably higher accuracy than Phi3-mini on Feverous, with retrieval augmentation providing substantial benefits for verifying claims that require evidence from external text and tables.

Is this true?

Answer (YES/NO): NO